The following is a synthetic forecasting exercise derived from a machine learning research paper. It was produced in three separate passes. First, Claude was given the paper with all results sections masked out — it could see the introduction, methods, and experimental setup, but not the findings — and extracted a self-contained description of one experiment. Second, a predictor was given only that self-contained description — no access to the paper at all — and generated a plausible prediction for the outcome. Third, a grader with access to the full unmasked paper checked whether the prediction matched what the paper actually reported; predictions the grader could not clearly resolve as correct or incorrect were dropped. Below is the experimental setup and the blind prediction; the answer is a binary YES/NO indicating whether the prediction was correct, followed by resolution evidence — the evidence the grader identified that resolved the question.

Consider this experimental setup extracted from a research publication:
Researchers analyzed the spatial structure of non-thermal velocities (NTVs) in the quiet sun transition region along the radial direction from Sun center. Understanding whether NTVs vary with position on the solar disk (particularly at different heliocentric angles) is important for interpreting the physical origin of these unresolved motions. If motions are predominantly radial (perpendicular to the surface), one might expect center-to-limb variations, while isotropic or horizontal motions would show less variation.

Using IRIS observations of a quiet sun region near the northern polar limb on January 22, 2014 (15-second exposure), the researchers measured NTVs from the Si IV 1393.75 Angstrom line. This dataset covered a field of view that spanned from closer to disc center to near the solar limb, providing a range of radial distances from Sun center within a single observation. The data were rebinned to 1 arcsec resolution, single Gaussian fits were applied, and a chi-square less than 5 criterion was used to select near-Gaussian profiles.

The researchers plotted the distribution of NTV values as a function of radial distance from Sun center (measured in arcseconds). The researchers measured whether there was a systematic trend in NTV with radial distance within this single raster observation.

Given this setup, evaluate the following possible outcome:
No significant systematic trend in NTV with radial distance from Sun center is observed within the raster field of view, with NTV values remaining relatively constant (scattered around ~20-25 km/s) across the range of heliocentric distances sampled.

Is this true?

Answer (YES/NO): NO